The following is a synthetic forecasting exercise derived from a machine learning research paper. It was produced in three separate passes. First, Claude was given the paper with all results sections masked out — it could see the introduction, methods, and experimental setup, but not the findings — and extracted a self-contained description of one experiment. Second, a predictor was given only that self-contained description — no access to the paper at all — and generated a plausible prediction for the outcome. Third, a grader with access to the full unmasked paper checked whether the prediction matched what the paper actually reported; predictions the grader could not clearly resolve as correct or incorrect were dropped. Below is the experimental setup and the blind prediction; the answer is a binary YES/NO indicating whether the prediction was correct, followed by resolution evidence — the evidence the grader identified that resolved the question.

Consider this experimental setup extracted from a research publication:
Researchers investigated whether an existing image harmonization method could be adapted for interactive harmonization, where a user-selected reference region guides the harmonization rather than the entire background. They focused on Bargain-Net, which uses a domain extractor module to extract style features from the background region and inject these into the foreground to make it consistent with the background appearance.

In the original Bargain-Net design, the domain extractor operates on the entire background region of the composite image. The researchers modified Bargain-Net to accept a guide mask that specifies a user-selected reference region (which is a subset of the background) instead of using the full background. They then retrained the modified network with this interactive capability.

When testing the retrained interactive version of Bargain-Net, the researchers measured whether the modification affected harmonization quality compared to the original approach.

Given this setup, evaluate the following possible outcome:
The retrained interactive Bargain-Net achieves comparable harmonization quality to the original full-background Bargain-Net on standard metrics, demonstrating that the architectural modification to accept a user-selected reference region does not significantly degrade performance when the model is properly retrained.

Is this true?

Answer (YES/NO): NO